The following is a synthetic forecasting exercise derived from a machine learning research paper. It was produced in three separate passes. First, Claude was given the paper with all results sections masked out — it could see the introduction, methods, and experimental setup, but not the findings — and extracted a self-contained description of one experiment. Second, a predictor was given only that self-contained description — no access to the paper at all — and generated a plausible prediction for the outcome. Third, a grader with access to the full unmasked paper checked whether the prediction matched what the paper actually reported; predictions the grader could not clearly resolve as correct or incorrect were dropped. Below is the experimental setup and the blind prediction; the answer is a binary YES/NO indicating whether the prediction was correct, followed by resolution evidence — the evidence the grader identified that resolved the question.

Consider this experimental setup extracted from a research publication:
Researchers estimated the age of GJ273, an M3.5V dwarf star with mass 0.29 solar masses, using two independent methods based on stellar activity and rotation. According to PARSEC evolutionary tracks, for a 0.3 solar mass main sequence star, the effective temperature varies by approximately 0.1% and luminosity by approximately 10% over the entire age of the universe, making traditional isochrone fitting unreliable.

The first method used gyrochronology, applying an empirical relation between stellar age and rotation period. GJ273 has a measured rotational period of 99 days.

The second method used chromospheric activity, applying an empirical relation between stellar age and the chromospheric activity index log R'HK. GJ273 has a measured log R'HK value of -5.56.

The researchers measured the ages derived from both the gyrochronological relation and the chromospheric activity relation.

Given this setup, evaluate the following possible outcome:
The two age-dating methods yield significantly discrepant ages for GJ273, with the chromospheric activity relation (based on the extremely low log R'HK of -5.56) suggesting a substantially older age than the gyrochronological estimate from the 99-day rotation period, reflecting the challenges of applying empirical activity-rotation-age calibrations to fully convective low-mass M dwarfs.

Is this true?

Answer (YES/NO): NO